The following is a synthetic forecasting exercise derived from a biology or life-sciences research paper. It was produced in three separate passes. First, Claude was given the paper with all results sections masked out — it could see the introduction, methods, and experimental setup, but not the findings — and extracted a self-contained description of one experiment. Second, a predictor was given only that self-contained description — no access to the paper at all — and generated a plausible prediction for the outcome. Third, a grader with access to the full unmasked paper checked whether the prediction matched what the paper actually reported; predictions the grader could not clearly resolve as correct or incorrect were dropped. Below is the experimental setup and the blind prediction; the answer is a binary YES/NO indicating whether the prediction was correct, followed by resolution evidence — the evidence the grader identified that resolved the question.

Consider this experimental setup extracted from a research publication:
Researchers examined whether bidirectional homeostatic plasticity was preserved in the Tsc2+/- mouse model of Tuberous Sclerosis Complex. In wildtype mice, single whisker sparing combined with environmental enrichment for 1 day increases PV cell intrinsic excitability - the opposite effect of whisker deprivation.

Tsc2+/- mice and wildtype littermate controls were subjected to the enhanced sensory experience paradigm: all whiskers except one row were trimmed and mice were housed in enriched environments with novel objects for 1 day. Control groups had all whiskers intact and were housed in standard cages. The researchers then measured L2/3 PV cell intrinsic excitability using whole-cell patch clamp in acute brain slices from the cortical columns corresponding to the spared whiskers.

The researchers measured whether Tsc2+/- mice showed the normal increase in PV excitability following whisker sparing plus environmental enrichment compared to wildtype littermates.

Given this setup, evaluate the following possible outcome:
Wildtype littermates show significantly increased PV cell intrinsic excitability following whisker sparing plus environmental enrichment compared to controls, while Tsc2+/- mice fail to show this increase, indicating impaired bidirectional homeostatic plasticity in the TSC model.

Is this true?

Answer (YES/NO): YES